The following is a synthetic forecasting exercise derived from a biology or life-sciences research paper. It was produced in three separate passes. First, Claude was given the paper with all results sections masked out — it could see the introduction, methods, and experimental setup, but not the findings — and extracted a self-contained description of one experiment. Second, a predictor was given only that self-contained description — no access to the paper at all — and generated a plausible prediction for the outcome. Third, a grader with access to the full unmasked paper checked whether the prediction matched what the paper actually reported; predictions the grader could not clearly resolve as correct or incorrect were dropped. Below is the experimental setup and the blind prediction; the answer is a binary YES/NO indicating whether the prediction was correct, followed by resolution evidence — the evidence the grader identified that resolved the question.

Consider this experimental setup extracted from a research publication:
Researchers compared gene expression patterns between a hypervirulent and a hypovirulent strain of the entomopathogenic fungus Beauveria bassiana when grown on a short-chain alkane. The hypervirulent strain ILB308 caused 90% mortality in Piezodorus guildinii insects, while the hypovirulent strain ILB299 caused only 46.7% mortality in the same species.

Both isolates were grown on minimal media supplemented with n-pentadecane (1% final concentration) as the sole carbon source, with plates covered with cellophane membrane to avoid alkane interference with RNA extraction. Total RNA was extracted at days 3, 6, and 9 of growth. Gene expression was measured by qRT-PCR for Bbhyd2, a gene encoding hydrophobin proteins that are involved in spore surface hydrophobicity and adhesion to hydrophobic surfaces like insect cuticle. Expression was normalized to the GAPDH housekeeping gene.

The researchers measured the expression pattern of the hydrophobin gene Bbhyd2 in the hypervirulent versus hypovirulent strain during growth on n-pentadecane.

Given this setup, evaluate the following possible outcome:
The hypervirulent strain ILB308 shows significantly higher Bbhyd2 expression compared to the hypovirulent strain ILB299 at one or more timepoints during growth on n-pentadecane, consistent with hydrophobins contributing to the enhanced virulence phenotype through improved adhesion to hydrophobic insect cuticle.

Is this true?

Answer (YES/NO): YES